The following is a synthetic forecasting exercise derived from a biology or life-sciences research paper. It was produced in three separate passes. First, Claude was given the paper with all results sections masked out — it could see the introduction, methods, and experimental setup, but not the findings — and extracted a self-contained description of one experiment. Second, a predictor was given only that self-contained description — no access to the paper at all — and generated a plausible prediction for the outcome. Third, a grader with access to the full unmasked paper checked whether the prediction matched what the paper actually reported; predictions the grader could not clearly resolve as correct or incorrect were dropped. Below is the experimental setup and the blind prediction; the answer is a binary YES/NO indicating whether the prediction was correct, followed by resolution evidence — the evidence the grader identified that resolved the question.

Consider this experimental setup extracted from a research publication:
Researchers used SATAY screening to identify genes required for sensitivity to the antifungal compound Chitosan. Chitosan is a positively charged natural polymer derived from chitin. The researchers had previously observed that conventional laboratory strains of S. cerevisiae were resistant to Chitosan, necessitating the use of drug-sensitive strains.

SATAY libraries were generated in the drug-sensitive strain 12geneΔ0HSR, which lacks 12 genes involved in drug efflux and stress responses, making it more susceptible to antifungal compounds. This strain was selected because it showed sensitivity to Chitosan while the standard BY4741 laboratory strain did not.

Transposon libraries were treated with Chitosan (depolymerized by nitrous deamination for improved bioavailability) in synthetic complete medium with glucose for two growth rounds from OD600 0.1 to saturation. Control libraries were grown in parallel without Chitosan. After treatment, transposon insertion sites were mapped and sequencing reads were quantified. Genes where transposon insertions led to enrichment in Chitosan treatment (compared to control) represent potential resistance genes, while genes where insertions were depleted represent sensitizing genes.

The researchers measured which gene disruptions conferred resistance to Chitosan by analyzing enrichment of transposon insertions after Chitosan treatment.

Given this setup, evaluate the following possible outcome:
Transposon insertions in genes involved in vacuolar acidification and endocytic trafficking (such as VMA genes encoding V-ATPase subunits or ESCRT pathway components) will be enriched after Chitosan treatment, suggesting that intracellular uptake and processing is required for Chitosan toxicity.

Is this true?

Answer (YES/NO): NO